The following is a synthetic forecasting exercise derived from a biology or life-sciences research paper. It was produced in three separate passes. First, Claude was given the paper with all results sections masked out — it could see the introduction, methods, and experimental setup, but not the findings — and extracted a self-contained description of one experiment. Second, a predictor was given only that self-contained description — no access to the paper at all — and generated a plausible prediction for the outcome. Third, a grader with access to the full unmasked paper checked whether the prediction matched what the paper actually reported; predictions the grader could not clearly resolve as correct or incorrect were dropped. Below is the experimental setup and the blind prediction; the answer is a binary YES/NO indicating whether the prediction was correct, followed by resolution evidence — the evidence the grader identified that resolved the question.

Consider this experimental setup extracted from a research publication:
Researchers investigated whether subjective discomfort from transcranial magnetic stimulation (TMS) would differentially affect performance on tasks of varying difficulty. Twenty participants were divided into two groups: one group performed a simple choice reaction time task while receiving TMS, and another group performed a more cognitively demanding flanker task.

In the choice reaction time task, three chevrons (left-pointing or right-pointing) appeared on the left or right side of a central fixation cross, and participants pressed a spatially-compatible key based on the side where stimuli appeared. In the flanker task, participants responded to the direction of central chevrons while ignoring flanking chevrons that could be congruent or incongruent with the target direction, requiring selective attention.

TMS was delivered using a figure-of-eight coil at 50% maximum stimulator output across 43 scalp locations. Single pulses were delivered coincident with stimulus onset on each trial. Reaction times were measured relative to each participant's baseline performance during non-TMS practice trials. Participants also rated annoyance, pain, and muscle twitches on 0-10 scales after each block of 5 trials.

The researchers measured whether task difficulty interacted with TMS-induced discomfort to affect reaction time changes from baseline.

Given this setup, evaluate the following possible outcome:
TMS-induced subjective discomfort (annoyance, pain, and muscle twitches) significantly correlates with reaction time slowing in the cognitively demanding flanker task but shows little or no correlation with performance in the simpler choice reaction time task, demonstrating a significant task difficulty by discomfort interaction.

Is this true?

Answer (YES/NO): NO